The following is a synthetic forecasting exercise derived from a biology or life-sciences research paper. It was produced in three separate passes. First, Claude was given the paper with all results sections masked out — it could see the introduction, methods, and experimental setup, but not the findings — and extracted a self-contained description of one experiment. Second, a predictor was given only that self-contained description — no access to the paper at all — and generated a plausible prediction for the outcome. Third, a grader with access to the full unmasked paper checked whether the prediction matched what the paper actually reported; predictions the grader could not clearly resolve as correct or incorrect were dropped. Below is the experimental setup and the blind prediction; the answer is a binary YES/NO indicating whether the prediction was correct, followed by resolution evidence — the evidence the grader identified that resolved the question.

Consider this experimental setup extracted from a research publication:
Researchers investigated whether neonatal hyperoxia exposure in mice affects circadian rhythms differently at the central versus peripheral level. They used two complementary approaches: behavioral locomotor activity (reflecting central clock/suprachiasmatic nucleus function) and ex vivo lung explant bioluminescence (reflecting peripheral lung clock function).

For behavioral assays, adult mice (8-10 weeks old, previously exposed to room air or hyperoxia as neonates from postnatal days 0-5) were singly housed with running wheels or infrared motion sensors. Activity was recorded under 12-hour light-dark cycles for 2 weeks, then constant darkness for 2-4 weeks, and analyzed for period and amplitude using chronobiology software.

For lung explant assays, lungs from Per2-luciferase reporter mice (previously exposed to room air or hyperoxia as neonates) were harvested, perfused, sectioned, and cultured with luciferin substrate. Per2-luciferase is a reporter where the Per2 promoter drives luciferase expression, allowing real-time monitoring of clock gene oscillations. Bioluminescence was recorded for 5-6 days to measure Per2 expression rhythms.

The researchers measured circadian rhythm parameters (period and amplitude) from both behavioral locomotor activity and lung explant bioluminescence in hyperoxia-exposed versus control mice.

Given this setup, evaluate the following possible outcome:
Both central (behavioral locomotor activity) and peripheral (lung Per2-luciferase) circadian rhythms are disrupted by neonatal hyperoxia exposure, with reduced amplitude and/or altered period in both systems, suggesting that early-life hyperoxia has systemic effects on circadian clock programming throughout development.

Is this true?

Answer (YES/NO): NO